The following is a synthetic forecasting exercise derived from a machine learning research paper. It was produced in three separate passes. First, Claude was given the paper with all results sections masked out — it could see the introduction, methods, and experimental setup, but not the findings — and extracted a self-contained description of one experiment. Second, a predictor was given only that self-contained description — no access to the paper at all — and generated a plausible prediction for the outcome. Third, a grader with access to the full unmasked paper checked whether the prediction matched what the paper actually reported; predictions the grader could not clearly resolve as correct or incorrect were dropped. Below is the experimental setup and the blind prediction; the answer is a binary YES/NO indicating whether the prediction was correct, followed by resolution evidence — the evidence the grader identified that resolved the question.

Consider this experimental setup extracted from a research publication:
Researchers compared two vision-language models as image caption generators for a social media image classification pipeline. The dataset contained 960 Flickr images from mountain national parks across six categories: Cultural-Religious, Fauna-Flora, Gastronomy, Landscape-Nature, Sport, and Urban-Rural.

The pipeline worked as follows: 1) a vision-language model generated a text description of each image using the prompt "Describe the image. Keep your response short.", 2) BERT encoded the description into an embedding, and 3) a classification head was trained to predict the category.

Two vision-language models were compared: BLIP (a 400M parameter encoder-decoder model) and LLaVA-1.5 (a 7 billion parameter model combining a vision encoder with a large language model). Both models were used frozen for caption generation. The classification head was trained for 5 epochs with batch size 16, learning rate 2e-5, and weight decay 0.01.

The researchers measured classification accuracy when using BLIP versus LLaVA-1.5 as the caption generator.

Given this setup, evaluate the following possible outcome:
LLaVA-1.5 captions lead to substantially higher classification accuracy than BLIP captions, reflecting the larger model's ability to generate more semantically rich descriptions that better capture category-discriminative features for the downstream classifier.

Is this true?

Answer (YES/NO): YES